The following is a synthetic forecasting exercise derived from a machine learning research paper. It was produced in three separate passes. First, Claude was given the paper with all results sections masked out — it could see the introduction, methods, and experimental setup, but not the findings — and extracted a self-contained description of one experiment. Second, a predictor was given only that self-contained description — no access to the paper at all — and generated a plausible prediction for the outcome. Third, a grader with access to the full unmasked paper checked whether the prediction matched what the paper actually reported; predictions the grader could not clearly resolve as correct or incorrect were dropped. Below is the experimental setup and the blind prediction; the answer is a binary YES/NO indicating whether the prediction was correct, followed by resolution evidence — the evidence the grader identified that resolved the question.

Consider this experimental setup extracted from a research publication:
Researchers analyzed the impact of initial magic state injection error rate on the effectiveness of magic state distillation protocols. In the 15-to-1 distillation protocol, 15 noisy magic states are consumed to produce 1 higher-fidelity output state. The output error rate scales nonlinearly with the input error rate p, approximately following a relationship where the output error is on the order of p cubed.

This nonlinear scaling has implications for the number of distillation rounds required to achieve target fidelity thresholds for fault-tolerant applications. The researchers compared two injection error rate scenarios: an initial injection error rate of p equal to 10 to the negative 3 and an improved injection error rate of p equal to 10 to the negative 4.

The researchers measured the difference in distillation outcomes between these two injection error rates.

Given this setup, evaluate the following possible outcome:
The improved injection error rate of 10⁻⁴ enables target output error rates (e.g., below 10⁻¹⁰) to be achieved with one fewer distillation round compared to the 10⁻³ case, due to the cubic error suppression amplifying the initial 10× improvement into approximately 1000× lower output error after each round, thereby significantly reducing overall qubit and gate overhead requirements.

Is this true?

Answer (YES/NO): YES